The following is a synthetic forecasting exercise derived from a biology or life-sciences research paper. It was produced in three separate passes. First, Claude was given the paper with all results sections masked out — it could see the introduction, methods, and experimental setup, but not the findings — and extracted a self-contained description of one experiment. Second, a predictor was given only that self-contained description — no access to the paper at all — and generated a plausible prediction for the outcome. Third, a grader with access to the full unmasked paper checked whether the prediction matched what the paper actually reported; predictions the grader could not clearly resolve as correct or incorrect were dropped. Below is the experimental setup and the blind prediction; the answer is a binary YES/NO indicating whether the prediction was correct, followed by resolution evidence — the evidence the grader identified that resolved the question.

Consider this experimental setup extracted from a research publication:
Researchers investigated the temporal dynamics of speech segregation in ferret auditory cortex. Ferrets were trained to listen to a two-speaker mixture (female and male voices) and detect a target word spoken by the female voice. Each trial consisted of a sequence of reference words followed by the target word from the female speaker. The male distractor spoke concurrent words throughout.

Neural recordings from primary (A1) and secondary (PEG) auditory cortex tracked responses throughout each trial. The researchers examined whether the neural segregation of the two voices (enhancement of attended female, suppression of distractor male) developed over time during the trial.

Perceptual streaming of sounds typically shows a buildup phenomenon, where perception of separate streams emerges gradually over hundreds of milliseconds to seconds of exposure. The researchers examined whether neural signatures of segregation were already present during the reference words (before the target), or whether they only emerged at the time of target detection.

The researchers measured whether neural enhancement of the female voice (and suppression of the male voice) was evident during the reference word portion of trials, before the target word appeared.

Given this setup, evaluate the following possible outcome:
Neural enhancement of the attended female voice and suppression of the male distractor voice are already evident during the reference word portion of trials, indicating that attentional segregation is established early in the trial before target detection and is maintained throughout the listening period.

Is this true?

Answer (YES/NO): YES